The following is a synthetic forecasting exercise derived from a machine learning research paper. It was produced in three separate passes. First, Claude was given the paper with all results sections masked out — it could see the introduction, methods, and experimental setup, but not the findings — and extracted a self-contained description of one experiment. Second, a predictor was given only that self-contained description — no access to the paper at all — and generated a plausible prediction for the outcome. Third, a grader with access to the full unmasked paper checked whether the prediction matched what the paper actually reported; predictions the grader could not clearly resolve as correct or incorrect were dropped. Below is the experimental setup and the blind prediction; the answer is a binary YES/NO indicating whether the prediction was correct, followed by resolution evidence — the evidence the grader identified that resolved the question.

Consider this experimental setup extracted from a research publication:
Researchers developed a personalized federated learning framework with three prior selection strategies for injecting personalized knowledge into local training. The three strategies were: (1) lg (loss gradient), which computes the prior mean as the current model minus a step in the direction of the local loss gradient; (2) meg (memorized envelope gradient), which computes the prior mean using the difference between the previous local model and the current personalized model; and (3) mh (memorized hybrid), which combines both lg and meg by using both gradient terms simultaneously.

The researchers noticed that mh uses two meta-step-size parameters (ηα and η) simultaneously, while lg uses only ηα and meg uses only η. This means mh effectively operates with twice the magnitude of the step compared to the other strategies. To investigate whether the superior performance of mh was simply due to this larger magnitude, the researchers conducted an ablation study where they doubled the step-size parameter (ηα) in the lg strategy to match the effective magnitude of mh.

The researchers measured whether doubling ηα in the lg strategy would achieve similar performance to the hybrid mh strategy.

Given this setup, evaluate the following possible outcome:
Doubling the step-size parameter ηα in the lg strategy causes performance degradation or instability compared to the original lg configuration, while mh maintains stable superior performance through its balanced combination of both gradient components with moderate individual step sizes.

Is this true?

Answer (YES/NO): NO